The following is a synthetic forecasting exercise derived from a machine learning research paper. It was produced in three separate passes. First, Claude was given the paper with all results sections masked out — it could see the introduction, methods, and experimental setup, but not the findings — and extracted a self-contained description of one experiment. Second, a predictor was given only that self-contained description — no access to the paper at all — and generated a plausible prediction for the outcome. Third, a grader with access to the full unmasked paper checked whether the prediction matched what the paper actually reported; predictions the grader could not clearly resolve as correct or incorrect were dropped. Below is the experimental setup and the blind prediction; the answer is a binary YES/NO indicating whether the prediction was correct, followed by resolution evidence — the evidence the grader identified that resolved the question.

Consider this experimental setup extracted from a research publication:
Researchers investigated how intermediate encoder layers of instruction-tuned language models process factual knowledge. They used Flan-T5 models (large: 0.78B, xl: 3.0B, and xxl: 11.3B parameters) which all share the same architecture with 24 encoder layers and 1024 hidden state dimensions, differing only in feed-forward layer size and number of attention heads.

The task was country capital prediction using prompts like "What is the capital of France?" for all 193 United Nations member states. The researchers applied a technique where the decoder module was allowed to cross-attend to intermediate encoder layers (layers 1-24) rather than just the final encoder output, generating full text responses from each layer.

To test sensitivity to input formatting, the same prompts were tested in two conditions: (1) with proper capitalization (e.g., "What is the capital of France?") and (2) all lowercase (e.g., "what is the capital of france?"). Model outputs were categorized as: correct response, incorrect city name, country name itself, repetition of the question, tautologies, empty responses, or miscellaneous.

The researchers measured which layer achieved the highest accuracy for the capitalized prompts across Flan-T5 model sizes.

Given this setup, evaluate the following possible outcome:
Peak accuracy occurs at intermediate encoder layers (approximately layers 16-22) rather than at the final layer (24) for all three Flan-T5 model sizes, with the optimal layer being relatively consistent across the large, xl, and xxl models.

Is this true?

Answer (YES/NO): NO